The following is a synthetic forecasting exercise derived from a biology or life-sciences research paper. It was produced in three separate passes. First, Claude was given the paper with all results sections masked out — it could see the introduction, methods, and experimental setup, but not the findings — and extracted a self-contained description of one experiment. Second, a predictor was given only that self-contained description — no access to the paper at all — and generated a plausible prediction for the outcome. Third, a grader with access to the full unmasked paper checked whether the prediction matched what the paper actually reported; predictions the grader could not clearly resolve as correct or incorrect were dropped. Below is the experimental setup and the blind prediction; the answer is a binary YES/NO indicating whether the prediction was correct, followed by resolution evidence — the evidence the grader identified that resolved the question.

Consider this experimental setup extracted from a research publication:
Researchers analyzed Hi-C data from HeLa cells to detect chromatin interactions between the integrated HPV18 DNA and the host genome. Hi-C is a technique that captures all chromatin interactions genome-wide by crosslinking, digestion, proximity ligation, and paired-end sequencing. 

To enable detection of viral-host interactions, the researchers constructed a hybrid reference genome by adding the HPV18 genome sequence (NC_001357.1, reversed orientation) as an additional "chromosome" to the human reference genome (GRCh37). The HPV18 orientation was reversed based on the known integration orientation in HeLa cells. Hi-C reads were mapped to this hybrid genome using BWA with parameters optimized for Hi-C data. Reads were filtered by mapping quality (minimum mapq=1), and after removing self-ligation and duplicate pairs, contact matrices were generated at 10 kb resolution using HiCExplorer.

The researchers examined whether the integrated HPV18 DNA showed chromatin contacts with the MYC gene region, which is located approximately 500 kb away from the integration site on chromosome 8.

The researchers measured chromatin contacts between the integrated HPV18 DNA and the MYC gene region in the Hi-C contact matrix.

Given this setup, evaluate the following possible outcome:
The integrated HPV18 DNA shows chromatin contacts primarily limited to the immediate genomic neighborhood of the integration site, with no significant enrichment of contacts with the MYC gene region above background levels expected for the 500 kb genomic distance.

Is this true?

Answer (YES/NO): NO